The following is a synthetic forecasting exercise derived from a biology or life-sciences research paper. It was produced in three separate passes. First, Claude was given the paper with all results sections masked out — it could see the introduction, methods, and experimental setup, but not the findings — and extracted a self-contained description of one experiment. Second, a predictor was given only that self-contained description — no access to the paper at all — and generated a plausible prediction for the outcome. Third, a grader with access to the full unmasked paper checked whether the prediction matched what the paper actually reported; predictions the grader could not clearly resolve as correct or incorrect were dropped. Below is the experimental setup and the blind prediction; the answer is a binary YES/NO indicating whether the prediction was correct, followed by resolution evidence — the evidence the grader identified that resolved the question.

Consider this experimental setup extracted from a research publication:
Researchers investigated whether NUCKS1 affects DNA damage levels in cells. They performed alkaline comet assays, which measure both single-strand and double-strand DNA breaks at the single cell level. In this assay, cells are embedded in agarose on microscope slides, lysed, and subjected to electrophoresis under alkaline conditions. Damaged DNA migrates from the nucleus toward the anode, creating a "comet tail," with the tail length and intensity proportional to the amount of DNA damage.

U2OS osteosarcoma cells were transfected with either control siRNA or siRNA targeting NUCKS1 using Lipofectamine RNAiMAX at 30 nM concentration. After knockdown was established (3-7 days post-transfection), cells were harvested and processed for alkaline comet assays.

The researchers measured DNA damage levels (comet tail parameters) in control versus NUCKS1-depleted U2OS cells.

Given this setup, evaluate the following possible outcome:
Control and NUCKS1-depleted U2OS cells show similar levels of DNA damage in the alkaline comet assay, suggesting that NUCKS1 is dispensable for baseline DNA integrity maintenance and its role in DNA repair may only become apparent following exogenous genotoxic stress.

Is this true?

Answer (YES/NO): YES